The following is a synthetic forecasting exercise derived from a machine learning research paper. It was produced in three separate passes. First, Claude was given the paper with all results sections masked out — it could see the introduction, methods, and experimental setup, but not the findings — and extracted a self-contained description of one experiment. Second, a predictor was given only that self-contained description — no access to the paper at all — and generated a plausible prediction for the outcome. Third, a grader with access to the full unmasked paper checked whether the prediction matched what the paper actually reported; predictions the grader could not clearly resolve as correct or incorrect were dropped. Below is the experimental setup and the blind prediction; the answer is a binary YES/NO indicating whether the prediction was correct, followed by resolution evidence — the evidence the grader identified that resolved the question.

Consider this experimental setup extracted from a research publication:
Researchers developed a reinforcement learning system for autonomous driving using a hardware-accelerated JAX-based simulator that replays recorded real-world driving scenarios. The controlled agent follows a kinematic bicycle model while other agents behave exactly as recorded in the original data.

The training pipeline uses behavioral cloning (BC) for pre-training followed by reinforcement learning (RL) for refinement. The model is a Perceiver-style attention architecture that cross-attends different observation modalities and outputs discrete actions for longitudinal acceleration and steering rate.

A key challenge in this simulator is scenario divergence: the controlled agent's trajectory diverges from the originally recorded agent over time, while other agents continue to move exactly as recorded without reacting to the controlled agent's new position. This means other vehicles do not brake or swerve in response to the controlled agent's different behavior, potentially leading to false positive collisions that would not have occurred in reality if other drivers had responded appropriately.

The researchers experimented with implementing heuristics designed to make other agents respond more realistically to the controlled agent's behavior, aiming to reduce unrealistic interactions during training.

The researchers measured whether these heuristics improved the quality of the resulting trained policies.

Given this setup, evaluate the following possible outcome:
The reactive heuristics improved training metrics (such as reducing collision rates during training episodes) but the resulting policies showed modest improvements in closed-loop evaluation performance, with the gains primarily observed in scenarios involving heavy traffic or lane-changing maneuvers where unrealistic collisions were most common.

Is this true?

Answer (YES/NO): NO